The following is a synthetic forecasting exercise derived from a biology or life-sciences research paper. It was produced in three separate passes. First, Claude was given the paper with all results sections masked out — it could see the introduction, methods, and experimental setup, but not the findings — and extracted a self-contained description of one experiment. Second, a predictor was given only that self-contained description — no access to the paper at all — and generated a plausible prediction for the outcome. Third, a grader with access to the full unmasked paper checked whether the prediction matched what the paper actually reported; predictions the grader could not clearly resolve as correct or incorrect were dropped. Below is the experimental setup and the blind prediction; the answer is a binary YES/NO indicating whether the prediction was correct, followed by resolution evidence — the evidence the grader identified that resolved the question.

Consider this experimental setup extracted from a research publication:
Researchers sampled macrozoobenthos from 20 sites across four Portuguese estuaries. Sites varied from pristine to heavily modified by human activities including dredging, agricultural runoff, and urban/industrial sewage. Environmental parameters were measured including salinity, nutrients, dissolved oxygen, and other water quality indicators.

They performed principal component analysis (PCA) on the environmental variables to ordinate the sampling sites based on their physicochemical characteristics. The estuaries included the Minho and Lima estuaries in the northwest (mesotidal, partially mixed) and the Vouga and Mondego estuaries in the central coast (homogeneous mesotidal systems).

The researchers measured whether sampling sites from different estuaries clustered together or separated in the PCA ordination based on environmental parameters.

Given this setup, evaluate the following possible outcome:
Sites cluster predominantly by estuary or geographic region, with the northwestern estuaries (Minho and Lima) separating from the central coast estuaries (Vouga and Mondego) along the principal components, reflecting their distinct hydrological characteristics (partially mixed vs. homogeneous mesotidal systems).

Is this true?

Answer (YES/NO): NO